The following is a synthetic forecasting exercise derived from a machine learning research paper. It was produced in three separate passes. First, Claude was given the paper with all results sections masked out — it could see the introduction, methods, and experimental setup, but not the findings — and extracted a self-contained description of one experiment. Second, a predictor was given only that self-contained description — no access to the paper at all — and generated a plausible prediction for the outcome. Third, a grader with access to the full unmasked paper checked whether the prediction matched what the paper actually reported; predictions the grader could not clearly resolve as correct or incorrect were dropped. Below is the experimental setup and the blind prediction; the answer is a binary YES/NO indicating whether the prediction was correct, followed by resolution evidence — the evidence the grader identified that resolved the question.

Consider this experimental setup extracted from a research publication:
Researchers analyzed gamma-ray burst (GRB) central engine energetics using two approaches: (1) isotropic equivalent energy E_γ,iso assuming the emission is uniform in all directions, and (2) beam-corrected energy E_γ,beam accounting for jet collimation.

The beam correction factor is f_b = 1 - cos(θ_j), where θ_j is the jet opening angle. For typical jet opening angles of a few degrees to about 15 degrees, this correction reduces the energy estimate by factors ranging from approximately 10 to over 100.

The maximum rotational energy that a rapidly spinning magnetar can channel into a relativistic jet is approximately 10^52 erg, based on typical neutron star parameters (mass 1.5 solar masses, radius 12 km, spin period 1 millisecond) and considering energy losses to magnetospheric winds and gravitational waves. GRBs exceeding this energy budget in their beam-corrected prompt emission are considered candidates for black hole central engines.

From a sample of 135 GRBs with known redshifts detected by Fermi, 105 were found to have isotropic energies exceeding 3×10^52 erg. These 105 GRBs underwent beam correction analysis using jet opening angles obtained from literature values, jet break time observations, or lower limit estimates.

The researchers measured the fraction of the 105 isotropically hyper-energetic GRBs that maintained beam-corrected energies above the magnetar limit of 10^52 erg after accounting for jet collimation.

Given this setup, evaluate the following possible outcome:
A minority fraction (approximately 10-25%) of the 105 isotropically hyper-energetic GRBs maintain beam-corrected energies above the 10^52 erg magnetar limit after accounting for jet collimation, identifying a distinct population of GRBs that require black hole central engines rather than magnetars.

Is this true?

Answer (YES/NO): NO